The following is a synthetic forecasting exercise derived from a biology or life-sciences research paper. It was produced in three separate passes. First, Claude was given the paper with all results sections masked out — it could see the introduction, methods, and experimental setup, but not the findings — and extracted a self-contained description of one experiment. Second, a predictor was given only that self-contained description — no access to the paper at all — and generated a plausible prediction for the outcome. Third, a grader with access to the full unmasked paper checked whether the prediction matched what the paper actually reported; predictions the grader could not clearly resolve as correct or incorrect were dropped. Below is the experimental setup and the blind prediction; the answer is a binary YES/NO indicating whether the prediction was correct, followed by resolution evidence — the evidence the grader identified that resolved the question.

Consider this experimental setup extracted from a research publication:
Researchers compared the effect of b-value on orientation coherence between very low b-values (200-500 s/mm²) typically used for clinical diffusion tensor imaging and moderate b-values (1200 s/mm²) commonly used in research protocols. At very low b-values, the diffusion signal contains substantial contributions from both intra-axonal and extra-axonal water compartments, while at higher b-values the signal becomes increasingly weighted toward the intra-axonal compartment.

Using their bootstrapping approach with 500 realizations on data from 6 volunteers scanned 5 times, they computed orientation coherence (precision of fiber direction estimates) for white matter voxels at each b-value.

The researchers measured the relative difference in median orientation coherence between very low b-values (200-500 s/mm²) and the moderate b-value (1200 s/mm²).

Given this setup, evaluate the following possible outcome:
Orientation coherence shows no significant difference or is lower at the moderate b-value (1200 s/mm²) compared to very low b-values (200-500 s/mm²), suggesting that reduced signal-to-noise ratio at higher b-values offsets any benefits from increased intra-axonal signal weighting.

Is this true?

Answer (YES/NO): NO